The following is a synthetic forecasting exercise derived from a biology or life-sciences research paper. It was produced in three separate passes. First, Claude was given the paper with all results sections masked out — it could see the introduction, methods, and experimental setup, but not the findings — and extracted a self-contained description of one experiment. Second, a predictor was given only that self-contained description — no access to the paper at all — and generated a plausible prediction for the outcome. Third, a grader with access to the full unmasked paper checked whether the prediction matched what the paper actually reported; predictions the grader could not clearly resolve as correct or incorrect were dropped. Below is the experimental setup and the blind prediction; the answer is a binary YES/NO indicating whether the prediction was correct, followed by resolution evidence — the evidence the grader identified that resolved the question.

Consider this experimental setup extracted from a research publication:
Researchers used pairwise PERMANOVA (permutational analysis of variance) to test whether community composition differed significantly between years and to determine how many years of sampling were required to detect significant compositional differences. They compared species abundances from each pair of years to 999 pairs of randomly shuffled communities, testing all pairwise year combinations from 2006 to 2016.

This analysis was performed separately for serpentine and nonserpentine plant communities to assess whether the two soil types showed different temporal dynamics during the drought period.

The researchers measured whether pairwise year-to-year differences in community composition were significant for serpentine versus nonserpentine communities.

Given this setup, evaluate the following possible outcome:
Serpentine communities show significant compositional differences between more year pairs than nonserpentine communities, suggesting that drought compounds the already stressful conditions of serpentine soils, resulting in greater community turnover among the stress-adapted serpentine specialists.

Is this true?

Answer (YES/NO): NO